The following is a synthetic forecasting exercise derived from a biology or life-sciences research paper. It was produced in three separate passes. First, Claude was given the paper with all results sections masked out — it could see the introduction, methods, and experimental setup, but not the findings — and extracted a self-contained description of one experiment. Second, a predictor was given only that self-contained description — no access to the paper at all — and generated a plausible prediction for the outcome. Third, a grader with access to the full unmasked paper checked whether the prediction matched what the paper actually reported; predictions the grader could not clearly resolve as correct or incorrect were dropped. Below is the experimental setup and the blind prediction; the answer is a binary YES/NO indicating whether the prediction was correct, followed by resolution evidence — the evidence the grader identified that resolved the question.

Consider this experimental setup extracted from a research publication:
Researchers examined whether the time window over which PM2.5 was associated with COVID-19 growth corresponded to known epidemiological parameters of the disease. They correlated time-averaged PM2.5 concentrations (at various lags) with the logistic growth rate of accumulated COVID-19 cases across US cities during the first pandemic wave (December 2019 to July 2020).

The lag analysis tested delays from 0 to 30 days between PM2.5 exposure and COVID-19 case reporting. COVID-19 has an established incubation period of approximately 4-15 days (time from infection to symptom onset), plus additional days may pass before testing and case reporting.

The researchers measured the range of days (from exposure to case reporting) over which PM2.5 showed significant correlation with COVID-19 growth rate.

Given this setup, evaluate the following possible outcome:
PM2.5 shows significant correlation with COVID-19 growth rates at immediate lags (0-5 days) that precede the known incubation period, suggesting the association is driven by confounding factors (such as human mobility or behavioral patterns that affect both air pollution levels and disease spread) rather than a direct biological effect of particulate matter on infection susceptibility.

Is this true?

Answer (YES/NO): NO